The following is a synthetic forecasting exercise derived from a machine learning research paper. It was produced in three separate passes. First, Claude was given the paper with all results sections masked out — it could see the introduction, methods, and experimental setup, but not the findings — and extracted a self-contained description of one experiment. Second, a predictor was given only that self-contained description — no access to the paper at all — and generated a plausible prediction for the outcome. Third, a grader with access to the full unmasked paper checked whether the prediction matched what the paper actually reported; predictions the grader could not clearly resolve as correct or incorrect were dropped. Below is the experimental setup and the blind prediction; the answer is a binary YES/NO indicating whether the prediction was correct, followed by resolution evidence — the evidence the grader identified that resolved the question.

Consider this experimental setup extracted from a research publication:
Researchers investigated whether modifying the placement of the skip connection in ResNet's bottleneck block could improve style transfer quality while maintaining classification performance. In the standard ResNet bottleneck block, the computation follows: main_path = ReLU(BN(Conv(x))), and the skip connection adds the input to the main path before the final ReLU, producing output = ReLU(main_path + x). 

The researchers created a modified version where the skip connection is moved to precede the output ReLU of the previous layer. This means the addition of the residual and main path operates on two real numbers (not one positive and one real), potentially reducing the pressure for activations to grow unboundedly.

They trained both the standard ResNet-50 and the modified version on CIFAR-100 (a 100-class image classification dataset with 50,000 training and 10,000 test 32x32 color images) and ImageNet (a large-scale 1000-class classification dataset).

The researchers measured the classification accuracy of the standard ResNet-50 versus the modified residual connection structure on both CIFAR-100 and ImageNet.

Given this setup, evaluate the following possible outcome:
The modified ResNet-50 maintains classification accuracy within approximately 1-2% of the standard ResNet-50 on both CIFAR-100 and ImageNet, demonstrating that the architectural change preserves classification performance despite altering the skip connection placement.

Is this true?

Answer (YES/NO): NO